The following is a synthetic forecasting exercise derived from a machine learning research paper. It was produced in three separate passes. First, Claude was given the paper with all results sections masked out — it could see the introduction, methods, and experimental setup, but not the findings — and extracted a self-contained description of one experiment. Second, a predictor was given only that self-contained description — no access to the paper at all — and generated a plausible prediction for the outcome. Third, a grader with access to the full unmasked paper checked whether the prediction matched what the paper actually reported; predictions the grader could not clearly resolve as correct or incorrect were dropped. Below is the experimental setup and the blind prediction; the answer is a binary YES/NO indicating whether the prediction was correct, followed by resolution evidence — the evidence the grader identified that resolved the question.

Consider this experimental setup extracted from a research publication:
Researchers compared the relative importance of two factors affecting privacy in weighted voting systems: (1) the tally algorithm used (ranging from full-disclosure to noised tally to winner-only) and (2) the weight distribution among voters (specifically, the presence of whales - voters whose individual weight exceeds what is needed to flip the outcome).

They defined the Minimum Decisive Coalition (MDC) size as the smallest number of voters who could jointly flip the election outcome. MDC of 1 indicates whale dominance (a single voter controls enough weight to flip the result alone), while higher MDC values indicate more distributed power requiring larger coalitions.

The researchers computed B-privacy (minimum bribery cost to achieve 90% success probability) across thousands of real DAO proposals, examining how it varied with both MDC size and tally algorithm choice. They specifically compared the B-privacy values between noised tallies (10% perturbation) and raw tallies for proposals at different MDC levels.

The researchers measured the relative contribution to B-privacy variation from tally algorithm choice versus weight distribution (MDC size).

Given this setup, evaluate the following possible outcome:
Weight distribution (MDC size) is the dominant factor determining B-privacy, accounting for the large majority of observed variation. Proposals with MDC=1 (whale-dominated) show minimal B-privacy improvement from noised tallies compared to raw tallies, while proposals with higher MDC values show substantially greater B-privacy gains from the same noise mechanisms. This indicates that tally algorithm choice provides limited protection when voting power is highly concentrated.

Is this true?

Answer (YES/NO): YES